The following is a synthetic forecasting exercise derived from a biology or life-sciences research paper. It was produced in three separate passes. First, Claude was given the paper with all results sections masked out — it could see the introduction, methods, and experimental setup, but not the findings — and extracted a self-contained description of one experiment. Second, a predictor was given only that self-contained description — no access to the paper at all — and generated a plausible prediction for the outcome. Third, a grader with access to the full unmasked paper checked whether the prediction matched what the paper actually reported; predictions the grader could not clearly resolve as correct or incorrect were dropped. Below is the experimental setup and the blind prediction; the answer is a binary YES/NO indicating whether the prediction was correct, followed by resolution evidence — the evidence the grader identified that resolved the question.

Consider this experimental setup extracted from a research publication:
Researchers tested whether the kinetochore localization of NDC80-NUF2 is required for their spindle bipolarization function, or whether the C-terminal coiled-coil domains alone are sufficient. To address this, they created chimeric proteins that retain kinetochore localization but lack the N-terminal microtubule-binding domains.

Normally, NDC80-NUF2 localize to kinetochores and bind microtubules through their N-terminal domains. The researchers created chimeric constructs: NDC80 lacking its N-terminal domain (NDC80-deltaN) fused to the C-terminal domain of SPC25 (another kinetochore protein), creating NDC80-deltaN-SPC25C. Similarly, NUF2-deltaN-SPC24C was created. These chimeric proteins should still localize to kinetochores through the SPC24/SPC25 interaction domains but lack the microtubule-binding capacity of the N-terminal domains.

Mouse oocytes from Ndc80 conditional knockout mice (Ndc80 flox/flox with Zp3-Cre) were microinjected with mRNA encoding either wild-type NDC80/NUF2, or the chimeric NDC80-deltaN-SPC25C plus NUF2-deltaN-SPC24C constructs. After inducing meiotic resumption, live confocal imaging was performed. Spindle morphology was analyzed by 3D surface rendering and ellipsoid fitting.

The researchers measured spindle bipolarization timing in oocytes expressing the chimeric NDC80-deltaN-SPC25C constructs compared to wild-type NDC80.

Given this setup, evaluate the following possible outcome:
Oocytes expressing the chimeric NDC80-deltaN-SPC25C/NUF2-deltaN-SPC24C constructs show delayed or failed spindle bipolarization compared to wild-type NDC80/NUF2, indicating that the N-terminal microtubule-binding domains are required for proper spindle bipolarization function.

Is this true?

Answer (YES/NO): NO